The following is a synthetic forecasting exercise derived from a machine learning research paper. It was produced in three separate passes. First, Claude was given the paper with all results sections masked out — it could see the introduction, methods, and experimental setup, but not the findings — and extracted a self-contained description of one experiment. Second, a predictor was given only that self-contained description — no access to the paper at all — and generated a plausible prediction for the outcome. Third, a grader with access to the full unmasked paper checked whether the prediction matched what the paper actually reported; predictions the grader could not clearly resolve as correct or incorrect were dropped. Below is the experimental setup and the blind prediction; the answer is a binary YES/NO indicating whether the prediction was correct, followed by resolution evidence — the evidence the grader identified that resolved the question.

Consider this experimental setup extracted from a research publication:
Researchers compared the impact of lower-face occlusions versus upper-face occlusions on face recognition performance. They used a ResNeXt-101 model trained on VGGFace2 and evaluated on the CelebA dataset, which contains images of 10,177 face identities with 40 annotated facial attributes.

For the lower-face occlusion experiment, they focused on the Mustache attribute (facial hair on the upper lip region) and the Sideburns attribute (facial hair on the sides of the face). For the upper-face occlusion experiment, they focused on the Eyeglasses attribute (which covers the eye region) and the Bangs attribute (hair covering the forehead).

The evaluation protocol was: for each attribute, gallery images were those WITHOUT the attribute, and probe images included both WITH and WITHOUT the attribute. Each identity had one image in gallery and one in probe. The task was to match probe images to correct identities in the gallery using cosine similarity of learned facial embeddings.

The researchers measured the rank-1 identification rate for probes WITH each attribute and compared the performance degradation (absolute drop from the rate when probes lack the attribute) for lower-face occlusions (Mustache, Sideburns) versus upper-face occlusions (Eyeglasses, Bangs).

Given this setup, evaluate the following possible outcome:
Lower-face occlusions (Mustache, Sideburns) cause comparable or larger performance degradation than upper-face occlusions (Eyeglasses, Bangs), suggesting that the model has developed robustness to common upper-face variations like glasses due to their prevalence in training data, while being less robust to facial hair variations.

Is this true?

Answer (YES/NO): NO